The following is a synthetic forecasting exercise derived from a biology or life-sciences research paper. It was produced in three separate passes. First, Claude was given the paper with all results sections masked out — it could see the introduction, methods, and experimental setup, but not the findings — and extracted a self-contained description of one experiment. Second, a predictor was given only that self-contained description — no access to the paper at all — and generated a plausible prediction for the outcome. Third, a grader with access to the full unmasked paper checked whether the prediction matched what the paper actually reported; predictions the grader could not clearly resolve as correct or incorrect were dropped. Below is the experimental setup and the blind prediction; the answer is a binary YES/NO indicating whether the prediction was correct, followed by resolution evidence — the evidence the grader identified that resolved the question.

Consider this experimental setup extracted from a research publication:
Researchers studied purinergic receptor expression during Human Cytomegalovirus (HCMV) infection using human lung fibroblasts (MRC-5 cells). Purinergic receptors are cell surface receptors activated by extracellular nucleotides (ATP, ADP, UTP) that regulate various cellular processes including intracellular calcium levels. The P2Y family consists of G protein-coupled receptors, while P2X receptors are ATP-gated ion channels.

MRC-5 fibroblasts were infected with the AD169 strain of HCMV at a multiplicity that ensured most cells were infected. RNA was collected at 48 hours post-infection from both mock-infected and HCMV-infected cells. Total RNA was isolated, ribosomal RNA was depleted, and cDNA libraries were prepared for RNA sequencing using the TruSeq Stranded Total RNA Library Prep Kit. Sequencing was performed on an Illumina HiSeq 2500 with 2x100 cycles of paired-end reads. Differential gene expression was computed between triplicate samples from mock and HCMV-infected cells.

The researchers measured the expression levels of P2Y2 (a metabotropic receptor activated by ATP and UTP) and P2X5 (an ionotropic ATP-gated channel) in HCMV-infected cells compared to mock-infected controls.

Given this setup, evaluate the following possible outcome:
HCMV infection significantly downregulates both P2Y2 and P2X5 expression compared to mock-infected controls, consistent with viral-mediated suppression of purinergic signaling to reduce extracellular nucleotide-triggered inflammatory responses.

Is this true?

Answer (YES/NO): NO